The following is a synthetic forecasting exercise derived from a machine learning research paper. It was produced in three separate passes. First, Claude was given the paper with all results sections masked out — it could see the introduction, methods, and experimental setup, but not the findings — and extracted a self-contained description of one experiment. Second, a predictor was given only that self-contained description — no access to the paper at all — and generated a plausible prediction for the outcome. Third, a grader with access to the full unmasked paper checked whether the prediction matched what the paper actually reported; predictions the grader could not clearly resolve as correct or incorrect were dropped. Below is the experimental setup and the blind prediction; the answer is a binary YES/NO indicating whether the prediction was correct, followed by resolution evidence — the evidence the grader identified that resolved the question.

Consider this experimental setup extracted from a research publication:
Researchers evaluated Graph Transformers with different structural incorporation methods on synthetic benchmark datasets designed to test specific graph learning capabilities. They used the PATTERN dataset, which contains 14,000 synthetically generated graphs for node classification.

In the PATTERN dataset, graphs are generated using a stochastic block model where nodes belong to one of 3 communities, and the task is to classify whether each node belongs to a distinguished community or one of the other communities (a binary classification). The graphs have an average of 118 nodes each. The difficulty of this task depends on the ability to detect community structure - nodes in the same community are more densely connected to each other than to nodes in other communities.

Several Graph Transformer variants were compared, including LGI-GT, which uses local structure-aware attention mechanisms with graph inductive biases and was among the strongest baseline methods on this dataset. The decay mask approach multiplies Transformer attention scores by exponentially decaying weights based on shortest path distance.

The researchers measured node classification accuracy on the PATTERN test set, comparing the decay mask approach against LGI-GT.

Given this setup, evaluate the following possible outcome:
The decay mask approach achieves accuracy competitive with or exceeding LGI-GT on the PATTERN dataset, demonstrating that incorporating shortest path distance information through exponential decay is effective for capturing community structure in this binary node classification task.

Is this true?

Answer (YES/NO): YES